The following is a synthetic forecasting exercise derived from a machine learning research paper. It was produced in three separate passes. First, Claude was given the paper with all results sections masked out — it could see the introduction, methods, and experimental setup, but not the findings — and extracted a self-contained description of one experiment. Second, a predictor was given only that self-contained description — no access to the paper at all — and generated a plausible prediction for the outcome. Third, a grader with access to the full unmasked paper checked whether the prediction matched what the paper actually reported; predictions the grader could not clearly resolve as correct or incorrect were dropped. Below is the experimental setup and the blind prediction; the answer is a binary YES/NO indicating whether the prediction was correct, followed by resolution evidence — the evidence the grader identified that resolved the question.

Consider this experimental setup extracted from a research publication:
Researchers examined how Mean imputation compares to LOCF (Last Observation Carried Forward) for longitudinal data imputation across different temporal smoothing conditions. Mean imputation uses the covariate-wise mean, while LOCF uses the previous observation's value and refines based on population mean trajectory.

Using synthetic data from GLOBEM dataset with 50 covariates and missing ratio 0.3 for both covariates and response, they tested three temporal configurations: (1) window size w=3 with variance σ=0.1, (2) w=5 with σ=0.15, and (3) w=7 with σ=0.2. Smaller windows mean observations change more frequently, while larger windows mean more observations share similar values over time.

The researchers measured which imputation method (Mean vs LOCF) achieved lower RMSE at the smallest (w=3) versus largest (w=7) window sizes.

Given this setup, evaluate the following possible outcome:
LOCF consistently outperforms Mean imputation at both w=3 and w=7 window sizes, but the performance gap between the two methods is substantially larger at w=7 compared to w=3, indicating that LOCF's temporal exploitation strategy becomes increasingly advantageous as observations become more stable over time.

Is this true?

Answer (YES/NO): NO